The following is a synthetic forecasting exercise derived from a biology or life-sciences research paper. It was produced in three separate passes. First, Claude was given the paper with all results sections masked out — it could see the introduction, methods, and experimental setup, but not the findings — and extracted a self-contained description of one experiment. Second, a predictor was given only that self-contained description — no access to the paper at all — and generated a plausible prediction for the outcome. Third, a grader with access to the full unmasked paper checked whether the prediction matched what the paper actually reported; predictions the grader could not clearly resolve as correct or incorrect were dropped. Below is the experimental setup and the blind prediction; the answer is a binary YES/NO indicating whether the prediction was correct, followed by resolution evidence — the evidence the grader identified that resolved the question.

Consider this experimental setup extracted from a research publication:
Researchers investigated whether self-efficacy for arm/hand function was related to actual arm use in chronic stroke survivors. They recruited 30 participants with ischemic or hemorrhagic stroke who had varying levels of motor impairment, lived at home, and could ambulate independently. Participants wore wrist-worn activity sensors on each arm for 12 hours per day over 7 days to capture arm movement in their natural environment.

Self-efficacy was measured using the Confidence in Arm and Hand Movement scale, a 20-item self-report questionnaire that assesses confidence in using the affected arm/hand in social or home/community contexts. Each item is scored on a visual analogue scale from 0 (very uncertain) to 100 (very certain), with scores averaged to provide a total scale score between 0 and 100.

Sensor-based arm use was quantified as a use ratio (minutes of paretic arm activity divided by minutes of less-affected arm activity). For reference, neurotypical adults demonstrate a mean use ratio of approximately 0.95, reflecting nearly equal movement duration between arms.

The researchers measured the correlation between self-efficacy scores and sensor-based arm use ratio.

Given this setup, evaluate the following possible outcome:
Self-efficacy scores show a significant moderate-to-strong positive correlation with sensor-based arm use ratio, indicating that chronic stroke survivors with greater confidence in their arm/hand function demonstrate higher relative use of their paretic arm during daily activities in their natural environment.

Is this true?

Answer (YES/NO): YES